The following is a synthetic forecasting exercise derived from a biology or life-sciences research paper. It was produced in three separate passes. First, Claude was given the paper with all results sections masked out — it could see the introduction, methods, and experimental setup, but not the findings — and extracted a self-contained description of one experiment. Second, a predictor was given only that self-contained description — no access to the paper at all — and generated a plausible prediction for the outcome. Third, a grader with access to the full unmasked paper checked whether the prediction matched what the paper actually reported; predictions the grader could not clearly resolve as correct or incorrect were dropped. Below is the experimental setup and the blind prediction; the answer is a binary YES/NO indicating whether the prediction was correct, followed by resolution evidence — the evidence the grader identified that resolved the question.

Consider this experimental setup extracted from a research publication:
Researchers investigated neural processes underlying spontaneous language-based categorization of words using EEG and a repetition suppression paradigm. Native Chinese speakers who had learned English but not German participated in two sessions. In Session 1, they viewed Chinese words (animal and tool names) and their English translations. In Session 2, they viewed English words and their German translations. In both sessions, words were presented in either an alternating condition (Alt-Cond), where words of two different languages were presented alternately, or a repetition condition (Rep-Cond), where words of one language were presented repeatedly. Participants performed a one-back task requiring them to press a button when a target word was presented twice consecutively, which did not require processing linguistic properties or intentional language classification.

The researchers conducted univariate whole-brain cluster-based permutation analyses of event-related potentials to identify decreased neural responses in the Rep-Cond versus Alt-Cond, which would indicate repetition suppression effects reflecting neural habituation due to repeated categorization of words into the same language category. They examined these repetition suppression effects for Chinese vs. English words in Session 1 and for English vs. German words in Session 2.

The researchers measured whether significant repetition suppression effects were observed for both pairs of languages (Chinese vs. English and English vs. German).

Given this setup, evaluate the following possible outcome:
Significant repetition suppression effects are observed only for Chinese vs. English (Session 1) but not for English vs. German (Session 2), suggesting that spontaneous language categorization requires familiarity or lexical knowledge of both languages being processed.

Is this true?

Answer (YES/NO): NO